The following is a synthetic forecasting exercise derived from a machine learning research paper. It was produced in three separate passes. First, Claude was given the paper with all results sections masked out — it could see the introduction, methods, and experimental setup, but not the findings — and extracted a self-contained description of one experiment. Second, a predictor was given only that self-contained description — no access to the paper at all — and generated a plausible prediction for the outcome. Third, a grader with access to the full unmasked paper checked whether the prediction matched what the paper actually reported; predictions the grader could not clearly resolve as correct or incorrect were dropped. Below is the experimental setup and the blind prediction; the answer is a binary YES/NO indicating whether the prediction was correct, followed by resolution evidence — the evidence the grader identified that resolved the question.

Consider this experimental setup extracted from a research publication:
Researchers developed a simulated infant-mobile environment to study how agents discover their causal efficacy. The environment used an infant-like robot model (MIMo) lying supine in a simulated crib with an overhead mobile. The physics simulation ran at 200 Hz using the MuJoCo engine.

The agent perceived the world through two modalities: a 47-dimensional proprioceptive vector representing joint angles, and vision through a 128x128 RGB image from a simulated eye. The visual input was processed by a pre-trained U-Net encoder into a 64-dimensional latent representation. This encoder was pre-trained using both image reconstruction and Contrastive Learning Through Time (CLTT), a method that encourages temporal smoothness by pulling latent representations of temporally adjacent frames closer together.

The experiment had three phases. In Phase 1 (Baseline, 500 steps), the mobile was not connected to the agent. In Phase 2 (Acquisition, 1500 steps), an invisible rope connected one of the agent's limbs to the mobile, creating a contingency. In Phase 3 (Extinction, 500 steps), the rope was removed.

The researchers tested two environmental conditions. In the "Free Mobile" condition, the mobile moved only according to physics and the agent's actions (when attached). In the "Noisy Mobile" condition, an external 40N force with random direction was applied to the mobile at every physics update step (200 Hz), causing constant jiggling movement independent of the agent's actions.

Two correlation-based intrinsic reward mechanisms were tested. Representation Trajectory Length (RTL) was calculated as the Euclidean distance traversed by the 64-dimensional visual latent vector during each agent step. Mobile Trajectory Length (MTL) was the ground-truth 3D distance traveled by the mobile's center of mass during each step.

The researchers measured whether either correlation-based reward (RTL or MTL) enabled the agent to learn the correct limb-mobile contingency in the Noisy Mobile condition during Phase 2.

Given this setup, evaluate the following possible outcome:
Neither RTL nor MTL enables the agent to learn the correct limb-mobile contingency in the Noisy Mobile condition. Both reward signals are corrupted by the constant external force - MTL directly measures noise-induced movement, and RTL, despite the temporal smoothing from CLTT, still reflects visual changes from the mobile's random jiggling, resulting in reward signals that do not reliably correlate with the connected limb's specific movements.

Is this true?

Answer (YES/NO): YES